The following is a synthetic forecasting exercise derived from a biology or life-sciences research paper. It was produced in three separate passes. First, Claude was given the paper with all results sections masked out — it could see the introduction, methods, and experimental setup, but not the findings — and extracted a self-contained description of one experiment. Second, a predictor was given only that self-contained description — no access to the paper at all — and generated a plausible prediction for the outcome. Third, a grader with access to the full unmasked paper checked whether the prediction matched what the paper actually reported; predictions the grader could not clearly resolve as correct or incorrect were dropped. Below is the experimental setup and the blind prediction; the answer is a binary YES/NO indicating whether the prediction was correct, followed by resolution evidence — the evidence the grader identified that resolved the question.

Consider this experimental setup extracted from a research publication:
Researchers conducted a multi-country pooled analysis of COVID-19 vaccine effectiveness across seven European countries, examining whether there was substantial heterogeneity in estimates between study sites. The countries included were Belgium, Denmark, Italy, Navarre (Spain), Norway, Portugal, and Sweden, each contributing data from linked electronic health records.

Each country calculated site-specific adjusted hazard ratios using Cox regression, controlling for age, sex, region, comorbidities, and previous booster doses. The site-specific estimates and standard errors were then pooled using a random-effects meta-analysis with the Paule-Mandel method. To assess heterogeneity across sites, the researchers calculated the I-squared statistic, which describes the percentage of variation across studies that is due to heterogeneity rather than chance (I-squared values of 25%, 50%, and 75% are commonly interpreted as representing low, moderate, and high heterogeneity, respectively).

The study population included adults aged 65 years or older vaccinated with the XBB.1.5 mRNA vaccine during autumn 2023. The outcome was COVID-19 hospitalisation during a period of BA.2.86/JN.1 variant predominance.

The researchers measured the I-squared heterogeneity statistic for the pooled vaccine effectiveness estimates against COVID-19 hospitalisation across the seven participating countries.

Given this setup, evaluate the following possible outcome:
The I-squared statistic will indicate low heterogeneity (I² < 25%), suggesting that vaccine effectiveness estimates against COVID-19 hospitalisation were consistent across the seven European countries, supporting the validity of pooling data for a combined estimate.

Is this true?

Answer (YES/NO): NO